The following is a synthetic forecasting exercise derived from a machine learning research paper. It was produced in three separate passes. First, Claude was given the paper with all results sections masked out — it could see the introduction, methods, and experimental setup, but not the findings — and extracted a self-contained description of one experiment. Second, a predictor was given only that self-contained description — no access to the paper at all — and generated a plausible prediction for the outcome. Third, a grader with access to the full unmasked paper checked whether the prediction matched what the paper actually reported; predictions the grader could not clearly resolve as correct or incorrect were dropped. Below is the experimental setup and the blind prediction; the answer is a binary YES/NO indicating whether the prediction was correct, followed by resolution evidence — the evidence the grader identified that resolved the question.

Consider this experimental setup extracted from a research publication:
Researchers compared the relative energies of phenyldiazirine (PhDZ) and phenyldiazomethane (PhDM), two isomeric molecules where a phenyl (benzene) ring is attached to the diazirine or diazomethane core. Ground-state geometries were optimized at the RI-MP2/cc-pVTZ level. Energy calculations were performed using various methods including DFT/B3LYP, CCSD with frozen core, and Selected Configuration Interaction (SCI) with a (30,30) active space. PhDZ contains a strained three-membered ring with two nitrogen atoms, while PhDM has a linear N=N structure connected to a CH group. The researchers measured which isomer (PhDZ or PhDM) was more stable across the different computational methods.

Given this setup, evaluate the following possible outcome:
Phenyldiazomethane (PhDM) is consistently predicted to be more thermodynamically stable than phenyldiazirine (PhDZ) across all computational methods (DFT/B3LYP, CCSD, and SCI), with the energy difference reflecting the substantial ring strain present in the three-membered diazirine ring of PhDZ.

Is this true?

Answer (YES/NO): YES